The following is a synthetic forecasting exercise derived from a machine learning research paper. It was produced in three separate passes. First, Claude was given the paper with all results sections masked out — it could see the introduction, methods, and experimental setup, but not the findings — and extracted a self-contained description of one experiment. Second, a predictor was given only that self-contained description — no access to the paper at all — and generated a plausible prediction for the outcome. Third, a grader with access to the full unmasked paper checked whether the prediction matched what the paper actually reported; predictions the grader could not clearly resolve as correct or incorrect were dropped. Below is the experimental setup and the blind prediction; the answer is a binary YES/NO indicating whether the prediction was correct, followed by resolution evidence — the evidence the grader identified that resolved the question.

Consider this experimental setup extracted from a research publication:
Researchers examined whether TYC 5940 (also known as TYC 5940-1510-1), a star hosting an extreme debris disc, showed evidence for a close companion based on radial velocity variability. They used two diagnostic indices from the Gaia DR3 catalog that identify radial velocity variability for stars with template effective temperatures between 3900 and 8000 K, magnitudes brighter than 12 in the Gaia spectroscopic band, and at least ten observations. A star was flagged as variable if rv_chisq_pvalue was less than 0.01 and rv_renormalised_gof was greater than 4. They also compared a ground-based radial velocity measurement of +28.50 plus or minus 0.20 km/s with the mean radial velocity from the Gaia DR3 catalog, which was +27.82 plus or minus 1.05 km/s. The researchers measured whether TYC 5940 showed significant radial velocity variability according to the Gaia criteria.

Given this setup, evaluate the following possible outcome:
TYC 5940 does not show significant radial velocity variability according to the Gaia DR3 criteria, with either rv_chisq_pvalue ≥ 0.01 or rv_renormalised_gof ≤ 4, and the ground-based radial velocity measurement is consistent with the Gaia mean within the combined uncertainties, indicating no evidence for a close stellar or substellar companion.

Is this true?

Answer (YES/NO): NO